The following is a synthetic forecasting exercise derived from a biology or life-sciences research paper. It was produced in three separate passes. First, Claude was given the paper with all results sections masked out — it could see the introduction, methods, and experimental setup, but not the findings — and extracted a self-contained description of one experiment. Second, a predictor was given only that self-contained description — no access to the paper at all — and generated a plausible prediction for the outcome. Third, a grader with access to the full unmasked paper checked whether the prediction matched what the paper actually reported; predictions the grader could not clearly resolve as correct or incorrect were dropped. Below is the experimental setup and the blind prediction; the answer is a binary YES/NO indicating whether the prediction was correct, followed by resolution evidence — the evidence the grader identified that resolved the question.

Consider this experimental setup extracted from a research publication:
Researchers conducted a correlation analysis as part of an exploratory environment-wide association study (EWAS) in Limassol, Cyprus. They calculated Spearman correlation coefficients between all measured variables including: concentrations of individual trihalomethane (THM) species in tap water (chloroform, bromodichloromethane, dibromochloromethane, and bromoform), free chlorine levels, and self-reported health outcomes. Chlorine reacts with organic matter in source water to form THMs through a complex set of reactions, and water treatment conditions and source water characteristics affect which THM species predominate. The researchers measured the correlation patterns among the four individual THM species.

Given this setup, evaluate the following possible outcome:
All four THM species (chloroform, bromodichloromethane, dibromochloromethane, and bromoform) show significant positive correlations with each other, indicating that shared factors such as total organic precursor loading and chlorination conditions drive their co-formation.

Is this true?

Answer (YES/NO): YES